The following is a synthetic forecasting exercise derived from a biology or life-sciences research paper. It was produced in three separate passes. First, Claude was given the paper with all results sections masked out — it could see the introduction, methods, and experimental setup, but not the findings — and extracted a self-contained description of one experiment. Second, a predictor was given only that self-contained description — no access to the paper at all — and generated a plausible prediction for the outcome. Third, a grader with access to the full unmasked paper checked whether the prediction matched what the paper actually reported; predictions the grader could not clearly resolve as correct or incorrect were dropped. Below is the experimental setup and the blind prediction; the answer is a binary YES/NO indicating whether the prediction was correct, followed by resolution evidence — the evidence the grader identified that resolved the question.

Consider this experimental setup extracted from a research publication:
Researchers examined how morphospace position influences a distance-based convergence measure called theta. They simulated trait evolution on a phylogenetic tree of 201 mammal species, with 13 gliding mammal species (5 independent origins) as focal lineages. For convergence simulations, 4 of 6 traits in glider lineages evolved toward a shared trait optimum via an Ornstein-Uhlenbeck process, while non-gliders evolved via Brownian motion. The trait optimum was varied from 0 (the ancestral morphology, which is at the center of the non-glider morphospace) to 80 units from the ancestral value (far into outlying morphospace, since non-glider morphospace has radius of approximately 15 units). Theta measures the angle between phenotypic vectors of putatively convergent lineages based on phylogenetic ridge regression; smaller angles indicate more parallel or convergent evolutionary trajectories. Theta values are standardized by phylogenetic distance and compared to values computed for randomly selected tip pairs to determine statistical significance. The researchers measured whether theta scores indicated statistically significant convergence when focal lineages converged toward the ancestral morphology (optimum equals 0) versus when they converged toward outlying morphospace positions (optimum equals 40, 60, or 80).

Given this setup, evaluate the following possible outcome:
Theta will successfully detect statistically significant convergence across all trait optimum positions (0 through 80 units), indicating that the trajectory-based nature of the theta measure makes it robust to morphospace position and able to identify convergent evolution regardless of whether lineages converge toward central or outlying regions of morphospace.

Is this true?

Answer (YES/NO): NO